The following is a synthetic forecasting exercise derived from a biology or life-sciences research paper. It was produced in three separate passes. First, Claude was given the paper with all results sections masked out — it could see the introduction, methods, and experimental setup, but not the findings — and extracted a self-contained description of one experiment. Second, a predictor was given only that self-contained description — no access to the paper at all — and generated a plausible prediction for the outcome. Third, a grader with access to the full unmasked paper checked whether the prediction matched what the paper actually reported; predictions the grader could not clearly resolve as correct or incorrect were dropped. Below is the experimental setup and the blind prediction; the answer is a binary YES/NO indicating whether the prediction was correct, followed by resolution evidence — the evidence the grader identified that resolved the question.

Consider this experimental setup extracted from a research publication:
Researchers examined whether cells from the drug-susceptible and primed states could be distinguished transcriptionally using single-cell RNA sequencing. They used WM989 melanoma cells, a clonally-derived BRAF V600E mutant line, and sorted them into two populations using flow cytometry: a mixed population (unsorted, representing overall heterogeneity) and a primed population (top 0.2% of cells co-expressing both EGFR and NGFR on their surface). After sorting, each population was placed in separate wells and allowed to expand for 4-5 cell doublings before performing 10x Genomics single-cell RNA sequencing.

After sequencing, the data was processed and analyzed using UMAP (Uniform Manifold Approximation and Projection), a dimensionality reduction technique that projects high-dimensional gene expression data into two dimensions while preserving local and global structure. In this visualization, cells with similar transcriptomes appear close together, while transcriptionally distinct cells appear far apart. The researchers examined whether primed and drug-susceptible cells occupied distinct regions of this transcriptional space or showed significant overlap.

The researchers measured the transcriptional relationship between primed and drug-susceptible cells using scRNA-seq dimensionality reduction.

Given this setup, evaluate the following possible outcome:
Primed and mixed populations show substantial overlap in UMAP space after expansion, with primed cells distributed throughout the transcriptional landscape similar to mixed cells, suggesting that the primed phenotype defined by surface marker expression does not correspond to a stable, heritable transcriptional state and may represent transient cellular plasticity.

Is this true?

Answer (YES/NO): NO